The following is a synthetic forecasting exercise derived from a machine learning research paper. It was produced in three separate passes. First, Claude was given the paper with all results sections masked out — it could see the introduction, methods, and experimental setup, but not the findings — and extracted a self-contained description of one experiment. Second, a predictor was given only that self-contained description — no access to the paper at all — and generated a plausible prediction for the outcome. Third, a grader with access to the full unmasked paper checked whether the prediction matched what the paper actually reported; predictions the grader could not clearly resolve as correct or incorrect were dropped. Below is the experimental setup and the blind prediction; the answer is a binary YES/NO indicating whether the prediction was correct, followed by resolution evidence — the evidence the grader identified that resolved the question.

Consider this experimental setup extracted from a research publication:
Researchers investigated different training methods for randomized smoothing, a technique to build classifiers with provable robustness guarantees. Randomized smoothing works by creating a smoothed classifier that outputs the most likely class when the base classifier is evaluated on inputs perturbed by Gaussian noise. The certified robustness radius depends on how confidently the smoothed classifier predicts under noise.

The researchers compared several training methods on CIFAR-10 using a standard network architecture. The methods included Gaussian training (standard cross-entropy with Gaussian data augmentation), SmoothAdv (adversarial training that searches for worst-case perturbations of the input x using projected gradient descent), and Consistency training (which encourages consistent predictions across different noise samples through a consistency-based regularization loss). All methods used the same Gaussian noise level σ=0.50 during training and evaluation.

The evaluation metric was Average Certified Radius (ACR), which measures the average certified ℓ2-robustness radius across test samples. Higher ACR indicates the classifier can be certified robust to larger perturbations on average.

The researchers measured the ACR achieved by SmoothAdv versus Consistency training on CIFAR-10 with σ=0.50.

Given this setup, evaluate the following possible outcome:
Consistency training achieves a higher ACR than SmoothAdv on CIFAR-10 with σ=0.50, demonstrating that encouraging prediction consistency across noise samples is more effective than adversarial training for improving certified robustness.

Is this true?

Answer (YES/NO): YES